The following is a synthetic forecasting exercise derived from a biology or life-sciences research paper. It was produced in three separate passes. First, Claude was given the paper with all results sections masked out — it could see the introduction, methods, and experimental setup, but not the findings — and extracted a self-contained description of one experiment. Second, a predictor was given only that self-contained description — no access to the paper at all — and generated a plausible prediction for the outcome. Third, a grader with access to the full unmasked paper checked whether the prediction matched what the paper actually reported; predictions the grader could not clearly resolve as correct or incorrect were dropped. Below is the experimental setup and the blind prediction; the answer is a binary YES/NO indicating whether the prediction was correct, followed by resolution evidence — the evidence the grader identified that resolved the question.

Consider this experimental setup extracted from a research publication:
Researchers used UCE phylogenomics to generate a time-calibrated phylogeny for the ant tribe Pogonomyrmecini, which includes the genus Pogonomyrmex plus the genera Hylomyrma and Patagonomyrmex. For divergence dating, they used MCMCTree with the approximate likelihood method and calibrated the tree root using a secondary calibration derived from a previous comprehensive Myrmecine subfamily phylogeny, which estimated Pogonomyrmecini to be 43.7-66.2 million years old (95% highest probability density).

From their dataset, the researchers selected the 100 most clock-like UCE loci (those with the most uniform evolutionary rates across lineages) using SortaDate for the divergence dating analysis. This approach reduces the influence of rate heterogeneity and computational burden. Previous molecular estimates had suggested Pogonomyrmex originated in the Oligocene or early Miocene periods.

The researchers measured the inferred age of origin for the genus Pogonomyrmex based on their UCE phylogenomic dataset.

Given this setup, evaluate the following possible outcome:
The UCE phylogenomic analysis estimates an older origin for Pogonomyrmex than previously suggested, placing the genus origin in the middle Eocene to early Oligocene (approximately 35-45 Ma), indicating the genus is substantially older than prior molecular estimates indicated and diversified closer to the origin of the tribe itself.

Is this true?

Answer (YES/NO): NO